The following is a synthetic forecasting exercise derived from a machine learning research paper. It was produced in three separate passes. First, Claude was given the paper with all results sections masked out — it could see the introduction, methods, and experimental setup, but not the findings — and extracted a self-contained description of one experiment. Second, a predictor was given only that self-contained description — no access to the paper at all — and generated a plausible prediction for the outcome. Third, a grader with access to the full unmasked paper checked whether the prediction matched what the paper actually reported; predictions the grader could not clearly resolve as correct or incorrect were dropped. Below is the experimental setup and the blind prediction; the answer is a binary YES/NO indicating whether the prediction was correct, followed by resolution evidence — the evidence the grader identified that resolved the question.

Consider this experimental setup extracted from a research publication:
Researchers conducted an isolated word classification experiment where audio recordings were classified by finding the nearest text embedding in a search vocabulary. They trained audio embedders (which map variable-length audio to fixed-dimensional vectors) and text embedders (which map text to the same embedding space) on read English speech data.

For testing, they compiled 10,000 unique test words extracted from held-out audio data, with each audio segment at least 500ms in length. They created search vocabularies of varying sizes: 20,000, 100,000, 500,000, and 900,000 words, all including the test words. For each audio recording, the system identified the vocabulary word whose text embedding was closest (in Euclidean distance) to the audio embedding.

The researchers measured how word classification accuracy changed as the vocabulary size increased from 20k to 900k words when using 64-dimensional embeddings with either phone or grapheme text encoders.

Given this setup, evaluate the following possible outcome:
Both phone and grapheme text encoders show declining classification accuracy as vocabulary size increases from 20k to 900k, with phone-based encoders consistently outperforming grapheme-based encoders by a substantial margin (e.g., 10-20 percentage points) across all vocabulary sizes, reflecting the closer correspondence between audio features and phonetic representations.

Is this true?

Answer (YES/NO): NO